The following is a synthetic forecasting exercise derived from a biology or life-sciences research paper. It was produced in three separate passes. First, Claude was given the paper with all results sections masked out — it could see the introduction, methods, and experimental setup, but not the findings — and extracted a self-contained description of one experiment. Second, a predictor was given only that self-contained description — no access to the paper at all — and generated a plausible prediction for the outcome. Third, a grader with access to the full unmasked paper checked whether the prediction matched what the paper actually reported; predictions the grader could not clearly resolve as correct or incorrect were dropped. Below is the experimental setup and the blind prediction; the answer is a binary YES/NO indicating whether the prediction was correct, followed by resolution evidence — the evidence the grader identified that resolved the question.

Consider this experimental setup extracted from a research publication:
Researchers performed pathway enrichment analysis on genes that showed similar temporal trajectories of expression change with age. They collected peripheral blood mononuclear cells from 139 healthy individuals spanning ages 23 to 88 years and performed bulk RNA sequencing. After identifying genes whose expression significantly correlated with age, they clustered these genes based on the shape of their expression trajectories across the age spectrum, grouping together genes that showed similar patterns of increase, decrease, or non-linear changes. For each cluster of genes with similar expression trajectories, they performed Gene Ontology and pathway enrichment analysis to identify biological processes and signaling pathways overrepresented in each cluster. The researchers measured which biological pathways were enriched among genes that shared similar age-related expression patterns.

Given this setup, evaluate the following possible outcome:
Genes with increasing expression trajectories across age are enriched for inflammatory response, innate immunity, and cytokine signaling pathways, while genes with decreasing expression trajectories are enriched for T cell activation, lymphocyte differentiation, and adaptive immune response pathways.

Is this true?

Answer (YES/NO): NO